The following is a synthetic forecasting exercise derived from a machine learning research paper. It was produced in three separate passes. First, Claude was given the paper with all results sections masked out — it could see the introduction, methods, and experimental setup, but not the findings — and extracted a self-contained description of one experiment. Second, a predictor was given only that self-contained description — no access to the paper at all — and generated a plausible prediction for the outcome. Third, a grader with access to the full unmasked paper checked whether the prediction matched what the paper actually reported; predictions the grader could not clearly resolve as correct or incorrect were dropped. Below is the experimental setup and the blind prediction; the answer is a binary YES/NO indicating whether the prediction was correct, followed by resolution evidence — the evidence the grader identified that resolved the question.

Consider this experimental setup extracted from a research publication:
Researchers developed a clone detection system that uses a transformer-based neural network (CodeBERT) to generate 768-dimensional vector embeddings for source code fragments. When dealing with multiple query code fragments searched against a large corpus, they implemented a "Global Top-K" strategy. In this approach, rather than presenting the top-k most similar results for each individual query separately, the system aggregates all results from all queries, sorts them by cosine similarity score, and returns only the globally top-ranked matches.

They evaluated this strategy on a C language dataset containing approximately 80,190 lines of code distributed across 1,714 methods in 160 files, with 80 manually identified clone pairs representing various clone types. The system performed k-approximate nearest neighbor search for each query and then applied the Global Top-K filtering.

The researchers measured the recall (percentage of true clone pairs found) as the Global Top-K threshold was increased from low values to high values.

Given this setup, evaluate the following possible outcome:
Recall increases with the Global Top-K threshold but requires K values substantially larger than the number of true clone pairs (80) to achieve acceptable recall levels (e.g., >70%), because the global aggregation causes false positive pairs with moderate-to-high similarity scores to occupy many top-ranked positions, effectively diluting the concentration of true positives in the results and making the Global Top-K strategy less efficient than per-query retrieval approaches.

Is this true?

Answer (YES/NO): NO